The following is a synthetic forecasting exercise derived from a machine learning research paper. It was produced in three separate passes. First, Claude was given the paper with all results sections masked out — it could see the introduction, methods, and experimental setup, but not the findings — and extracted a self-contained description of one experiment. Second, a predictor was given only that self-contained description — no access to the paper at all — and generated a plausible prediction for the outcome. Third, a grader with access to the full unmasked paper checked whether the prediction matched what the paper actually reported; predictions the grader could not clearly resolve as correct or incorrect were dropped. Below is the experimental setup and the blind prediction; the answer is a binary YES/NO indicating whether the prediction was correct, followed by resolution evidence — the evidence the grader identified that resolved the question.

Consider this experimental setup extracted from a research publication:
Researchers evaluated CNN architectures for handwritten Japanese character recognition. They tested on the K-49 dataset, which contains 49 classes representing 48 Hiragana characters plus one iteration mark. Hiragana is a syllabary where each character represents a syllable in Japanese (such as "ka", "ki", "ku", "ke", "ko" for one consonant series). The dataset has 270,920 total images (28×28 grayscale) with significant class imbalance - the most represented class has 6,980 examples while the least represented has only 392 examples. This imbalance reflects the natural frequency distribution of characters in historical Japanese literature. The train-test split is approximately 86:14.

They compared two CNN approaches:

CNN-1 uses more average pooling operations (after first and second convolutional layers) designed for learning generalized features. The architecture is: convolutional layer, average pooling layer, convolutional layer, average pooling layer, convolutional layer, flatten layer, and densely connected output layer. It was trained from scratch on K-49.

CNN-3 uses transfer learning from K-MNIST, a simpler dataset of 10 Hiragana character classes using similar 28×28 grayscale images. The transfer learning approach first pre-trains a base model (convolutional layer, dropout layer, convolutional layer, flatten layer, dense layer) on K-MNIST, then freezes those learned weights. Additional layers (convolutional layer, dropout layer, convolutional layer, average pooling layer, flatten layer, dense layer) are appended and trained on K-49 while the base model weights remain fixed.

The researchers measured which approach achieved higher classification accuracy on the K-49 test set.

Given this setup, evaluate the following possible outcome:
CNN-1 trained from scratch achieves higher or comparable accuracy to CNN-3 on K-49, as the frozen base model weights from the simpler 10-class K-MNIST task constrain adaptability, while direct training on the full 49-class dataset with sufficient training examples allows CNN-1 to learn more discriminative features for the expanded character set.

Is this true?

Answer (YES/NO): NO